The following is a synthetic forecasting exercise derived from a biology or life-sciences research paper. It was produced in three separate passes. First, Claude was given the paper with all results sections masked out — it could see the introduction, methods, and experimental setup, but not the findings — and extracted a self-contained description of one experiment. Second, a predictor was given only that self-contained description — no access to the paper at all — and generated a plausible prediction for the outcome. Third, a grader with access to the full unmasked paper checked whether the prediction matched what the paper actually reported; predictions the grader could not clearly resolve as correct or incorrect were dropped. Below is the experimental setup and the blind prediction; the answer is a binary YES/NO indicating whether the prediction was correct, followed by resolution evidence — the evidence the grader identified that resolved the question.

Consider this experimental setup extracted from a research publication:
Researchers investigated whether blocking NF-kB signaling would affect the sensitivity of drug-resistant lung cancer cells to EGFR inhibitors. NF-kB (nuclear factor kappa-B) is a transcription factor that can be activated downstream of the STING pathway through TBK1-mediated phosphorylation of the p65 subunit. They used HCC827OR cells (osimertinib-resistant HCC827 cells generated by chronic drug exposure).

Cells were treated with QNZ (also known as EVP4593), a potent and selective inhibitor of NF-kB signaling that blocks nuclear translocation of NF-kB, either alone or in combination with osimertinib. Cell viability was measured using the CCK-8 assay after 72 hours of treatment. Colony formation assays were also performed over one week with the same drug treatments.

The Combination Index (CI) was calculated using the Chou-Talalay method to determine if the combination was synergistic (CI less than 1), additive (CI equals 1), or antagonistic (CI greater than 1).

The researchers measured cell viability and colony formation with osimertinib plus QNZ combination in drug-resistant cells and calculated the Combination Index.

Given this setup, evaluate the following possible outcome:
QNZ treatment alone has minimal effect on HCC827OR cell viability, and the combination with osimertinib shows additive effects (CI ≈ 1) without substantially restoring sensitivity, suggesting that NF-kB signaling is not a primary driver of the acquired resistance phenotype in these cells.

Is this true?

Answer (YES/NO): NO